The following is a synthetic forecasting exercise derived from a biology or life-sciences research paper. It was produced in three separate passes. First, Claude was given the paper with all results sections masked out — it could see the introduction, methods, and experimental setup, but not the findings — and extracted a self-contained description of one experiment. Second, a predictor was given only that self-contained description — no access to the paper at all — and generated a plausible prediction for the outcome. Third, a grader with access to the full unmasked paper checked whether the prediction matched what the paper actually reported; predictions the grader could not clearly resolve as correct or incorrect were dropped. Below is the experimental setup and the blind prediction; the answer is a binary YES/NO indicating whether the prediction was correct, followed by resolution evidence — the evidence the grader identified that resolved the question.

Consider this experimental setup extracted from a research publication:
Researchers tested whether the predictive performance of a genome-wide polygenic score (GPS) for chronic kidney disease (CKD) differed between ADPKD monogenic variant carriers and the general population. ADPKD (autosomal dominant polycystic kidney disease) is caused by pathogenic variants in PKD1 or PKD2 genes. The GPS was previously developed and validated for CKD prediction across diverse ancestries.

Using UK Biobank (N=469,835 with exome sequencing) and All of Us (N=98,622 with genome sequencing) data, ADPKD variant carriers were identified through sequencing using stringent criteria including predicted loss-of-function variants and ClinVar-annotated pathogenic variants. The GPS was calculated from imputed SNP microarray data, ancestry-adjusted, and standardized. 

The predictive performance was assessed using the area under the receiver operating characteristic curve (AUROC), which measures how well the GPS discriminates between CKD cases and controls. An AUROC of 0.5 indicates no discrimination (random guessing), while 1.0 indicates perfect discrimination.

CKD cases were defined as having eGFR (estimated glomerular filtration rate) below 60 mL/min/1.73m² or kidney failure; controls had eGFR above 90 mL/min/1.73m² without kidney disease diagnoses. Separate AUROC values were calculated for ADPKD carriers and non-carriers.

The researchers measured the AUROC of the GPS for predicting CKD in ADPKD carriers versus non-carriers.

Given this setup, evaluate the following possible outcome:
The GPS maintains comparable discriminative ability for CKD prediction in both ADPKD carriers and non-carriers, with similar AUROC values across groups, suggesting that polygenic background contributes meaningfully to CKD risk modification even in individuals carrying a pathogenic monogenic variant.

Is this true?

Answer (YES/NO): NO